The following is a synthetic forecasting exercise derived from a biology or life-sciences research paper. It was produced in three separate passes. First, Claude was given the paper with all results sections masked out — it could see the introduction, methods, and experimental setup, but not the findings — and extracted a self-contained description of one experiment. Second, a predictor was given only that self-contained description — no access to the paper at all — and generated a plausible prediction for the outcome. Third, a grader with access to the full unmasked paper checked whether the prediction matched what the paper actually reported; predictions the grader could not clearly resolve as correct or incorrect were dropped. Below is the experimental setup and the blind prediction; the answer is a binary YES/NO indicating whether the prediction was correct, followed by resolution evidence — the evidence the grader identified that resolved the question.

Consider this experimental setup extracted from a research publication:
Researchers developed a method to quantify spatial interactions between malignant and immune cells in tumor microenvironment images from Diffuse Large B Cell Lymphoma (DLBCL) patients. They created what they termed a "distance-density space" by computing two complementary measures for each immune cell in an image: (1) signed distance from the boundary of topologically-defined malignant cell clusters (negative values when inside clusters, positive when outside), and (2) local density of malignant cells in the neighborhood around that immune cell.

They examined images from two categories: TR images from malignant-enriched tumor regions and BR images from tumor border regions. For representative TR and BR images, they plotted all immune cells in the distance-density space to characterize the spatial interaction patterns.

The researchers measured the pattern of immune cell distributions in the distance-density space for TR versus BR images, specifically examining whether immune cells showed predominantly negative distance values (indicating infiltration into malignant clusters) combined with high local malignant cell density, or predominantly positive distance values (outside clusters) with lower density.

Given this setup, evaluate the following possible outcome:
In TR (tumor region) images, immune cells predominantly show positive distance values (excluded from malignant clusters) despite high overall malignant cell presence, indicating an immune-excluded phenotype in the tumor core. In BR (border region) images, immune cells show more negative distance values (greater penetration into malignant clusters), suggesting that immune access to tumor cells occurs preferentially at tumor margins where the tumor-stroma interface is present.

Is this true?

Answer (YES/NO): NO